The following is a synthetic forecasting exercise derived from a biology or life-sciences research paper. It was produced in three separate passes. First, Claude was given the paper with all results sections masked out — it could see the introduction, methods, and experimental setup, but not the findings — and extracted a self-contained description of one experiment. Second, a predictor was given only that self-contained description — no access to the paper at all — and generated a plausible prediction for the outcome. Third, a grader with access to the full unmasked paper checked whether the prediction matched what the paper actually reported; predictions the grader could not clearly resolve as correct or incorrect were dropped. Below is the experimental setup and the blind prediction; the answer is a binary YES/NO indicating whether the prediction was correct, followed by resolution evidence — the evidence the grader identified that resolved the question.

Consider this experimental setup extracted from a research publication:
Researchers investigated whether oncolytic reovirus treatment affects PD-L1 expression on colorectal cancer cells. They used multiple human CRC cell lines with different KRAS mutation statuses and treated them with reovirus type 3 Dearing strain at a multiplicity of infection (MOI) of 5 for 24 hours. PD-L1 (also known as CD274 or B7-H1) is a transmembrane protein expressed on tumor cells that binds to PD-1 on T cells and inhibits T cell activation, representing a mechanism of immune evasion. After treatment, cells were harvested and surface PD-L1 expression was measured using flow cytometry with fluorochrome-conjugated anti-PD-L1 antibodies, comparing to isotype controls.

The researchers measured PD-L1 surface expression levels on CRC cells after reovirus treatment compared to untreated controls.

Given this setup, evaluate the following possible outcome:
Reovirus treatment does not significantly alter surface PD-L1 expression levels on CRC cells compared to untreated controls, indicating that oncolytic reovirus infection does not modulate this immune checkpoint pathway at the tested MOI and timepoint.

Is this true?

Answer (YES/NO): NO